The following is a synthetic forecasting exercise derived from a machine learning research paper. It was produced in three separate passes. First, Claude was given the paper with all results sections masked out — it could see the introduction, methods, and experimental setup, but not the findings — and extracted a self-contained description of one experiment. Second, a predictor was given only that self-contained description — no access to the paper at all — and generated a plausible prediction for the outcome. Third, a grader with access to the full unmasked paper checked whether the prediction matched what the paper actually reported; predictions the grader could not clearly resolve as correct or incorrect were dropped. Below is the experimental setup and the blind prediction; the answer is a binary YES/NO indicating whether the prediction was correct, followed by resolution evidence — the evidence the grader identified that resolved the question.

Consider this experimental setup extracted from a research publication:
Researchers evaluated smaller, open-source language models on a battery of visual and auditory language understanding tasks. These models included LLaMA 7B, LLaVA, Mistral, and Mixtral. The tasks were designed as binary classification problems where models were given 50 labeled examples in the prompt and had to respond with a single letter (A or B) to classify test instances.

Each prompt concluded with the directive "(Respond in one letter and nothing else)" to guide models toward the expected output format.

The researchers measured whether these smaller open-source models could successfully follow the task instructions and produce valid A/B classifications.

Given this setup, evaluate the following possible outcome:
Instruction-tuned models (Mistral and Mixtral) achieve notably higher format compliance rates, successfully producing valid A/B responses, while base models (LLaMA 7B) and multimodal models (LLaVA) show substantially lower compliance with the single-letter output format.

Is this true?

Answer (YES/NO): NO